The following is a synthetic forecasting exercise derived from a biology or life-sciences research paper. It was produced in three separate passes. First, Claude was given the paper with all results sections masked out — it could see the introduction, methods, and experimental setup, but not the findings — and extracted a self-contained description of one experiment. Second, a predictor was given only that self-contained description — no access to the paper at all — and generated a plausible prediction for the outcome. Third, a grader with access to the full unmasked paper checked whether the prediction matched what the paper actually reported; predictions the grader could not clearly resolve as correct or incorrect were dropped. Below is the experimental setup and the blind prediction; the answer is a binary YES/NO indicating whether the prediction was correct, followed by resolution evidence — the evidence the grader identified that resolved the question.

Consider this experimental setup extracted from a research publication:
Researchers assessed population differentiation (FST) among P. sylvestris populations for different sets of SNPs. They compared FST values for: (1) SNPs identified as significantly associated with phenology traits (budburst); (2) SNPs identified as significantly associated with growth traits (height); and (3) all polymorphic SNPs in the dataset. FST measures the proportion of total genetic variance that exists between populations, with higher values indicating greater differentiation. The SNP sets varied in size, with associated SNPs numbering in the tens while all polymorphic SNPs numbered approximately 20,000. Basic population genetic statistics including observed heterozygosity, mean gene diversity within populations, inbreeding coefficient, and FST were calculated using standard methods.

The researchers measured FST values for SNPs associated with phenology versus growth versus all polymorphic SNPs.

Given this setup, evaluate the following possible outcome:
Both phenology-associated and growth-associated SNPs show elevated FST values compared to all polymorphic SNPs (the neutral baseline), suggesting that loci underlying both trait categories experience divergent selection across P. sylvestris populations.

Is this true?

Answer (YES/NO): NO